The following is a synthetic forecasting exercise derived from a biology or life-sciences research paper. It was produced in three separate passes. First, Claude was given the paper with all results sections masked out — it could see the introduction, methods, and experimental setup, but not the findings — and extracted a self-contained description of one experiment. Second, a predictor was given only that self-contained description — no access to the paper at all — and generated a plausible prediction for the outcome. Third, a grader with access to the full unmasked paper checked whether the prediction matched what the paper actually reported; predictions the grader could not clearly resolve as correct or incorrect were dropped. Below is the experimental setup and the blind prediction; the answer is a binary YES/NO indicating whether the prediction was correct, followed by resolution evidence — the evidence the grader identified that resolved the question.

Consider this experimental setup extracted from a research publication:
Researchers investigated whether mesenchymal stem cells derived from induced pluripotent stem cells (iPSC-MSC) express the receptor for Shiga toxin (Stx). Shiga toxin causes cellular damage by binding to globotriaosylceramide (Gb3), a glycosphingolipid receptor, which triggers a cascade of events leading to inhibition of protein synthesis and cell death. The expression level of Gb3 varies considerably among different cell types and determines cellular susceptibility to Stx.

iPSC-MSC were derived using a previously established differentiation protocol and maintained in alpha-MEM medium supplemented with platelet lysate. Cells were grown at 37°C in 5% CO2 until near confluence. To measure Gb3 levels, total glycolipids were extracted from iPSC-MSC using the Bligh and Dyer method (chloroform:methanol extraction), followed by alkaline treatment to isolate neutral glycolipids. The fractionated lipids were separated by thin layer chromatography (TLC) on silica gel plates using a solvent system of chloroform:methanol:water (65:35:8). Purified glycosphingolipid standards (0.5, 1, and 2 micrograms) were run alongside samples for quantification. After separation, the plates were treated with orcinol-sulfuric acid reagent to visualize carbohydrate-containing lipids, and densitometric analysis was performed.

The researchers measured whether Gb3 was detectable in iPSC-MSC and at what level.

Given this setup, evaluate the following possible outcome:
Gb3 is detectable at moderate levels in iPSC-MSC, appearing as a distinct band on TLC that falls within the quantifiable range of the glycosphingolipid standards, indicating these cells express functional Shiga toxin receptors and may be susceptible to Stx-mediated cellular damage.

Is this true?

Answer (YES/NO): NO